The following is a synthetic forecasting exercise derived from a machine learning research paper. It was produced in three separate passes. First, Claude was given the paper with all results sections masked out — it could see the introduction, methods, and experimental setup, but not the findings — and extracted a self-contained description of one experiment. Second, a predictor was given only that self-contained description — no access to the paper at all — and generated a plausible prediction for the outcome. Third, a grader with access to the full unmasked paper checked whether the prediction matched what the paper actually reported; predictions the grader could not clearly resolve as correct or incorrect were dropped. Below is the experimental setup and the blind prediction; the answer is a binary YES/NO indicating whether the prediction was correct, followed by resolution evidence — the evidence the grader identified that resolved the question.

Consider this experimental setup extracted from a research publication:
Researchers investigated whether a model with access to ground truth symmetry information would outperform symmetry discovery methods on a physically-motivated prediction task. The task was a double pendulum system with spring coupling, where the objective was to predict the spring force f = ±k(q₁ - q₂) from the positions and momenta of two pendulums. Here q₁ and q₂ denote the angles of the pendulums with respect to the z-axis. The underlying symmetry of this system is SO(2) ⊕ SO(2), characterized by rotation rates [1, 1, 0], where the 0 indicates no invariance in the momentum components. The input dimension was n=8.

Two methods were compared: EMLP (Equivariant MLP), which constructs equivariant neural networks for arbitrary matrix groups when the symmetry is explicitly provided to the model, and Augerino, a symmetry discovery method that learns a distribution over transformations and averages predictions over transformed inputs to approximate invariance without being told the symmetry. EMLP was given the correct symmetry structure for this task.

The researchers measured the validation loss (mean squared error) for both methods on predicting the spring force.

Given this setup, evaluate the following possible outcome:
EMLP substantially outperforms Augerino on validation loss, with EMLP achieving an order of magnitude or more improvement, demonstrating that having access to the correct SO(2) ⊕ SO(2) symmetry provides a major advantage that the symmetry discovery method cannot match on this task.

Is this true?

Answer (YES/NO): YES